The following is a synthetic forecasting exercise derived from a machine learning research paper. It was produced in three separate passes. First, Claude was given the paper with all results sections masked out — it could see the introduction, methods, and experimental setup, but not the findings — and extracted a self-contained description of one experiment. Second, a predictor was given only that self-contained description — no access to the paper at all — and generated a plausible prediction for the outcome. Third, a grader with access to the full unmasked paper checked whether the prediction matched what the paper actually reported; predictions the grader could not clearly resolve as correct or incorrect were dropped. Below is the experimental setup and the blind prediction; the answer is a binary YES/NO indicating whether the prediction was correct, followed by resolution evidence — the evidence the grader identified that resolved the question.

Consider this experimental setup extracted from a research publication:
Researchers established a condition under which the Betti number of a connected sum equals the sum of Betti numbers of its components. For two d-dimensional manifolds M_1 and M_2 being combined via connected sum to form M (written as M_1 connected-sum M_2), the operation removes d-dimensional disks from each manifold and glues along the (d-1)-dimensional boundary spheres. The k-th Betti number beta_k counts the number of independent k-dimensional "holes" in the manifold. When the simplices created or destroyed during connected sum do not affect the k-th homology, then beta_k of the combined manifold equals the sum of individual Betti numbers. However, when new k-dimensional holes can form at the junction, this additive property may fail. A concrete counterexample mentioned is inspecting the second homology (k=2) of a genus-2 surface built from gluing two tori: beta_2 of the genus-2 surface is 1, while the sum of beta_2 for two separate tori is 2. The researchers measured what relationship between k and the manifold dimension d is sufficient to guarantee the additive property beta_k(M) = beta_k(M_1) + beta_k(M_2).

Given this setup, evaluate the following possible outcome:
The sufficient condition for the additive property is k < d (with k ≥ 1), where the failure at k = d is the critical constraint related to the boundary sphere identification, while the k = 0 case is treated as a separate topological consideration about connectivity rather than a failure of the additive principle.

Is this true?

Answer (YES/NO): NO